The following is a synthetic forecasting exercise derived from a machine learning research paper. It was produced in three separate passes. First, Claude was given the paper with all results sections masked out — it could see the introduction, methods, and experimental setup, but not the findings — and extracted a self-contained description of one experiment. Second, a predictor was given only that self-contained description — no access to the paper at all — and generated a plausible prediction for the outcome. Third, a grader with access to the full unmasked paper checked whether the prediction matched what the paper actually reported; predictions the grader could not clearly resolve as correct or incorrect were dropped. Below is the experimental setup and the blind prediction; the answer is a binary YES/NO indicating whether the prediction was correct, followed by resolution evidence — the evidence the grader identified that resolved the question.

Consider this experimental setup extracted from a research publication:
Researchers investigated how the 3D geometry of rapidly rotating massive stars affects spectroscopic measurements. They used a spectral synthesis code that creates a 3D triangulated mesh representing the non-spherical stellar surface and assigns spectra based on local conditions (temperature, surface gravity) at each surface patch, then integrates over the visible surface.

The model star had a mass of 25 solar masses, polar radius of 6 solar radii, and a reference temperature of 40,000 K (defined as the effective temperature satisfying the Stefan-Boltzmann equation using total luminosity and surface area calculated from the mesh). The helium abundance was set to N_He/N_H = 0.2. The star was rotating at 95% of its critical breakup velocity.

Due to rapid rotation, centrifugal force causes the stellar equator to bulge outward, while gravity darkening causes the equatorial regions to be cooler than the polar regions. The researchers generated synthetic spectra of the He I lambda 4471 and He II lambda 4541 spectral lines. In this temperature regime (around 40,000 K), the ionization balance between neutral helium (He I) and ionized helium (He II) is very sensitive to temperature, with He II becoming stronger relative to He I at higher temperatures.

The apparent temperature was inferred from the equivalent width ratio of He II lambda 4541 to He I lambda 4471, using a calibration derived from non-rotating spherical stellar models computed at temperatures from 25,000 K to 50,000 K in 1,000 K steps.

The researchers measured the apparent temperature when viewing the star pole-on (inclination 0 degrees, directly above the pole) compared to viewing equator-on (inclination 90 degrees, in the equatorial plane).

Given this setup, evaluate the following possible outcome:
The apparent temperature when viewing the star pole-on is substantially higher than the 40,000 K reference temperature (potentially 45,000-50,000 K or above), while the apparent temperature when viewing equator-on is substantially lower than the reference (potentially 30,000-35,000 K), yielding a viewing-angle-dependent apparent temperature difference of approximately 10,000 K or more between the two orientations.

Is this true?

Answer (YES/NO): NO